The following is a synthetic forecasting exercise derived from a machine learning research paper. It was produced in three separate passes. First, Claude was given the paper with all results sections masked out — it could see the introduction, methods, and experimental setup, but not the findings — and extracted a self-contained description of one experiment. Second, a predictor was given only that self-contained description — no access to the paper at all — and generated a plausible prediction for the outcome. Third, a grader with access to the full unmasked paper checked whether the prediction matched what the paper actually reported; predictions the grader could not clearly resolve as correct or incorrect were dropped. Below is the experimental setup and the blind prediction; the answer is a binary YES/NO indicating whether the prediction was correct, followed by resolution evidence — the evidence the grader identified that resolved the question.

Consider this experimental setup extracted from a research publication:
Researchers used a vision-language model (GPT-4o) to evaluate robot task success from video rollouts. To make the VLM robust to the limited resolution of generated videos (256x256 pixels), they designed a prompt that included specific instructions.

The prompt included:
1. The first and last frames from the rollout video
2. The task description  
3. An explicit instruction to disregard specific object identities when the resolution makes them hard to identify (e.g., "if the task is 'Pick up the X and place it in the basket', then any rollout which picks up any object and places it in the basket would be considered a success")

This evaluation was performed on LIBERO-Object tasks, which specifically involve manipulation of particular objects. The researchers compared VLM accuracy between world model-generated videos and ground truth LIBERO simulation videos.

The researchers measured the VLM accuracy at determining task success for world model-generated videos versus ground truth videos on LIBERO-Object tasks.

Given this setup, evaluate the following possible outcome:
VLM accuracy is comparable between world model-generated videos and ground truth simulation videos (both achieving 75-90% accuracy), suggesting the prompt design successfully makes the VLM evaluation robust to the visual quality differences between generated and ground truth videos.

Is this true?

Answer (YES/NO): NO